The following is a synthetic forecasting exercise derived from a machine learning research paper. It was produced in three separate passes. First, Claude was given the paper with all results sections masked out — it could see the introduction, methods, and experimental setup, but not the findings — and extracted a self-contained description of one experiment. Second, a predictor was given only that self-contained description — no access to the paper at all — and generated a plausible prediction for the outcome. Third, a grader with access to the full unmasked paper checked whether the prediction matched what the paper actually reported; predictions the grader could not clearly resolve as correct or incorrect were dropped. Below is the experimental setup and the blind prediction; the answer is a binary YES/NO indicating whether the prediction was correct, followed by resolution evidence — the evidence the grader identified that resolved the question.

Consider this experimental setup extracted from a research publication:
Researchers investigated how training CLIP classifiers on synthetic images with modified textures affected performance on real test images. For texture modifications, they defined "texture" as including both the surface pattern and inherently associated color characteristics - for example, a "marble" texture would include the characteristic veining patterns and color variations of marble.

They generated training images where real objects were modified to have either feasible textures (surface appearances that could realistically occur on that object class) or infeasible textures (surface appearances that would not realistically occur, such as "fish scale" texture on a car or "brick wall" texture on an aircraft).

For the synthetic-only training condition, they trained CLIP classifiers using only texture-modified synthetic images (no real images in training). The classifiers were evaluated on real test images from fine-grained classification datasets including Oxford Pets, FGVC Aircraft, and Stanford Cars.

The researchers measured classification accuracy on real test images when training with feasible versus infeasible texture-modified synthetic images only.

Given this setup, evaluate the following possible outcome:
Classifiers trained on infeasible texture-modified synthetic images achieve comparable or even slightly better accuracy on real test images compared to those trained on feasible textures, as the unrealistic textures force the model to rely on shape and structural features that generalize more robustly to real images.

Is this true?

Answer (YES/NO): YES